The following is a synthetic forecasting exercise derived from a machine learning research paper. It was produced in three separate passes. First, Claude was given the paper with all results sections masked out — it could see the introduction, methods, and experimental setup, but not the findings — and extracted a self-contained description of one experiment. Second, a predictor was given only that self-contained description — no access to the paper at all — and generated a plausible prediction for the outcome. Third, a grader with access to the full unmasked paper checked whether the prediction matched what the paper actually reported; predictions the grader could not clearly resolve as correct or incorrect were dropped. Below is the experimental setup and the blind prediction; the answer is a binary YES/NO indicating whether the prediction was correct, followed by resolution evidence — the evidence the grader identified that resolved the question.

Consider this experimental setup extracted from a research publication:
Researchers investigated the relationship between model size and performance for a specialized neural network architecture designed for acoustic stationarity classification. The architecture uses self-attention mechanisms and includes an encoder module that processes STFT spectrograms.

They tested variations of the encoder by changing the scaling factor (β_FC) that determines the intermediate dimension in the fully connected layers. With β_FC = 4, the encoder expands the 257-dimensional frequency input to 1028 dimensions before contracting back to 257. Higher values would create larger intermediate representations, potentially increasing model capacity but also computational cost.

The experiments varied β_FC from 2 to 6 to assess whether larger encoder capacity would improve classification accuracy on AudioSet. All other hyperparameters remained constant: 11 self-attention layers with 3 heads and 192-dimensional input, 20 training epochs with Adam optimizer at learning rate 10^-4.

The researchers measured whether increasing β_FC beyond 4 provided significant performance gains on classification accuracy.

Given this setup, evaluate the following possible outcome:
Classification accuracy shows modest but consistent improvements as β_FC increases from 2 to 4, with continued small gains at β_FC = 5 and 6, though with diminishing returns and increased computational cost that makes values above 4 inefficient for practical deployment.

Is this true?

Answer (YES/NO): NO